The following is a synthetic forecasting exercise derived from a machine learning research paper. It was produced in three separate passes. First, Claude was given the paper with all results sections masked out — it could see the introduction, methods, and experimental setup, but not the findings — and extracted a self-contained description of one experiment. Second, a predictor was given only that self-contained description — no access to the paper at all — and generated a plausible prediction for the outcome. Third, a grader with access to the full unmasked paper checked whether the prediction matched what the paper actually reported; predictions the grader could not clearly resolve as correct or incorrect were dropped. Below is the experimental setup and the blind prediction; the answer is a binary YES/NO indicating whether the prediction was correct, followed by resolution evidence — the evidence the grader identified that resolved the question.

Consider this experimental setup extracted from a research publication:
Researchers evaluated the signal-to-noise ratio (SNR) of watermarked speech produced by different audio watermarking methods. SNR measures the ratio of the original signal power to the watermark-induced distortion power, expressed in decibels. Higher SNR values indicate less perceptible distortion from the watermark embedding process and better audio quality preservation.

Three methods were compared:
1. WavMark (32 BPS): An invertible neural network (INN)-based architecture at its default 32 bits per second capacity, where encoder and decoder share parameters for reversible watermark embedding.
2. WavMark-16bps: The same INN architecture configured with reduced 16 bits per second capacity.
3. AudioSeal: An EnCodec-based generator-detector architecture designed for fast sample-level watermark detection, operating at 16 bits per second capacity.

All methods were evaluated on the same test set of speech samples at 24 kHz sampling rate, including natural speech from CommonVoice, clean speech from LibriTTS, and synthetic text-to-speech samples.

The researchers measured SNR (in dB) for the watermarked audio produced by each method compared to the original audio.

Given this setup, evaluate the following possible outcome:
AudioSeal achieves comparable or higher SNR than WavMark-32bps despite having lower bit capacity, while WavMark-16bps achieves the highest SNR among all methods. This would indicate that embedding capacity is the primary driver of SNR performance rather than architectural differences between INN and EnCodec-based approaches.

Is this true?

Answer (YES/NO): NO